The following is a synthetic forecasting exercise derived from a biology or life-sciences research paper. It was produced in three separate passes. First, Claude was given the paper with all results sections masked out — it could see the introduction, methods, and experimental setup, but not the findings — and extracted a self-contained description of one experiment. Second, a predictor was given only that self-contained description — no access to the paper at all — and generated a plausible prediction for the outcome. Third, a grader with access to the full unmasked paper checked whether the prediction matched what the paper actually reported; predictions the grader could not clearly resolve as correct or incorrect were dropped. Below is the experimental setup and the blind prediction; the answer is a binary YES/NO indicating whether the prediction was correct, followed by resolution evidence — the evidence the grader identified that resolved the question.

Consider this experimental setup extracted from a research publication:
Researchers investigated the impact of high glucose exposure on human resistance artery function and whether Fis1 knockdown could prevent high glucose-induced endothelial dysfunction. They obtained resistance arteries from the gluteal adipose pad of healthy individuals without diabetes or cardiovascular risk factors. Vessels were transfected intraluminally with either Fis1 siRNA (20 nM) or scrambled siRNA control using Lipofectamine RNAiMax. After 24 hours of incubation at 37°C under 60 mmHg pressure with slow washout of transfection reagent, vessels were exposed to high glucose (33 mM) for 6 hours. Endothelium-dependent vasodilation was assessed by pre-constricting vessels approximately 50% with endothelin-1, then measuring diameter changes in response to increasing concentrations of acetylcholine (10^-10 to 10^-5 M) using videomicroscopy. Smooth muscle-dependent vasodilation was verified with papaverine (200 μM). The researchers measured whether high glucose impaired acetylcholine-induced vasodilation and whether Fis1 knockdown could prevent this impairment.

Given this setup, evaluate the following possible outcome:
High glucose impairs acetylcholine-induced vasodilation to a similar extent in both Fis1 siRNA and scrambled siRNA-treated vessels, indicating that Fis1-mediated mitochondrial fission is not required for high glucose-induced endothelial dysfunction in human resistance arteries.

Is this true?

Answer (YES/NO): NO